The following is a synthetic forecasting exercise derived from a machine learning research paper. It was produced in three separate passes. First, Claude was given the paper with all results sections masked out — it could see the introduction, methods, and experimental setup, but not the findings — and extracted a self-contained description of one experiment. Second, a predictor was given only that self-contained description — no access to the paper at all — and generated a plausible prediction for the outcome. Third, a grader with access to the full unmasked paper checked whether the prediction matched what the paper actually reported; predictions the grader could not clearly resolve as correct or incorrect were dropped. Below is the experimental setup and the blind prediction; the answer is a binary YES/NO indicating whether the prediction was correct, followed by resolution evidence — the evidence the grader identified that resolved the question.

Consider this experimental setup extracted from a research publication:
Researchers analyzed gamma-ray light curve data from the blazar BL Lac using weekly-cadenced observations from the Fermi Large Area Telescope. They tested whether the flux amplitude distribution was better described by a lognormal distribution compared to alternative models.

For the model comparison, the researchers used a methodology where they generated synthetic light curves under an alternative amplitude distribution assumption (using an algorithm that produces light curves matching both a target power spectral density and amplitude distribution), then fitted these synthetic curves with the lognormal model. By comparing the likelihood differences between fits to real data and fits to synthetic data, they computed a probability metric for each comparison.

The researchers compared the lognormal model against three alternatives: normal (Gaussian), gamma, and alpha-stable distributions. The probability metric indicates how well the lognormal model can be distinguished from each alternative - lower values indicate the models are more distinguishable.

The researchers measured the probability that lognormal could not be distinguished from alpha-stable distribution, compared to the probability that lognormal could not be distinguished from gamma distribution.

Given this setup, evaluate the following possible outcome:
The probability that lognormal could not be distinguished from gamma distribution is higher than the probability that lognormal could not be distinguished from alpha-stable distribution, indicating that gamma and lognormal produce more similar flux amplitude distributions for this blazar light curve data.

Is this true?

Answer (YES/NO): NO